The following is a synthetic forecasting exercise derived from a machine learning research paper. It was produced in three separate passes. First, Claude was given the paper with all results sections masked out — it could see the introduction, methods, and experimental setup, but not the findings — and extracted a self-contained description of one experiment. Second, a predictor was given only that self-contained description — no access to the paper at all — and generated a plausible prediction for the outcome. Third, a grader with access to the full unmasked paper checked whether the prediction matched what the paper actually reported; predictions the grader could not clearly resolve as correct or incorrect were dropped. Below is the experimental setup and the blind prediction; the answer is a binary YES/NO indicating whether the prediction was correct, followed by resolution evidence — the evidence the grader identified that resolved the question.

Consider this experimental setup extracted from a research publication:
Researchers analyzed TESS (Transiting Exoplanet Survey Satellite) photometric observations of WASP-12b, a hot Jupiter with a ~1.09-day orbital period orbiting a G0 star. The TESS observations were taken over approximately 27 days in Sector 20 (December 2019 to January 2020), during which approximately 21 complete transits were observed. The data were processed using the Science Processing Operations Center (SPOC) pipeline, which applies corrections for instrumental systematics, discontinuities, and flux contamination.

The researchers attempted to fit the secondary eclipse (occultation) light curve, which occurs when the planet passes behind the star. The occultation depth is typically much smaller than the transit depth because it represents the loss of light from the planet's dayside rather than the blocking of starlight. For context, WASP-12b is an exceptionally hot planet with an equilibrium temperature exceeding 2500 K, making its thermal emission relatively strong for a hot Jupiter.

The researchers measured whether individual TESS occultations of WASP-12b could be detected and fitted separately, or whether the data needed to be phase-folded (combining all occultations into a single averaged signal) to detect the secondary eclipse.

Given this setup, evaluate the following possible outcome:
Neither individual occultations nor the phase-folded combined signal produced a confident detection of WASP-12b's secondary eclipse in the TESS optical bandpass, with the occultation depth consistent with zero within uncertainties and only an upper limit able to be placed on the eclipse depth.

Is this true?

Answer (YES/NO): NO